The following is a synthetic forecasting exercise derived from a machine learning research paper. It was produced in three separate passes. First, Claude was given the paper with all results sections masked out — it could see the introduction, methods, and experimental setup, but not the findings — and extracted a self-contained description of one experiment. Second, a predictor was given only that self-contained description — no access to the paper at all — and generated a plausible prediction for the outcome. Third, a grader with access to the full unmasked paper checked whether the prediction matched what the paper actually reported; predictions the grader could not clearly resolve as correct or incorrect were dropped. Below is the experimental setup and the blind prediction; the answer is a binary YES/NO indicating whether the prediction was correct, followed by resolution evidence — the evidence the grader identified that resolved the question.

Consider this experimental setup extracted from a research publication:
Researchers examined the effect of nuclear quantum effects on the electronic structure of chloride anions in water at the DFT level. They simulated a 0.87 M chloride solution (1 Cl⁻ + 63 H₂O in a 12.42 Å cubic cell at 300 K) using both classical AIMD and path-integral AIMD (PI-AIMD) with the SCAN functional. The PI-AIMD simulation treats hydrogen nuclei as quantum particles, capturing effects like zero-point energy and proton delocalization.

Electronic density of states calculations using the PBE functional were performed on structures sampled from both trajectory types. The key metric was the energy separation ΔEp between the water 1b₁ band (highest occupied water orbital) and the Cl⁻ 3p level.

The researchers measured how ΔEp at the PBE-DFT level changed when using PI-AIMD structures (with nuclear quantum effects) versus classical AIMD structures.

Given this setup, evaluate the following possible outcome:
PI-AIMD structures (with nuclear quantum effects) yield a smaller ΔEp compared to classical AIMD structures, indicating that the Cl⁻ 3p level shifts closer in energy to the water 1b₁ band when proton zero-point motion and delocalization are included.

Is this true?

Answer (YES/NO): NO